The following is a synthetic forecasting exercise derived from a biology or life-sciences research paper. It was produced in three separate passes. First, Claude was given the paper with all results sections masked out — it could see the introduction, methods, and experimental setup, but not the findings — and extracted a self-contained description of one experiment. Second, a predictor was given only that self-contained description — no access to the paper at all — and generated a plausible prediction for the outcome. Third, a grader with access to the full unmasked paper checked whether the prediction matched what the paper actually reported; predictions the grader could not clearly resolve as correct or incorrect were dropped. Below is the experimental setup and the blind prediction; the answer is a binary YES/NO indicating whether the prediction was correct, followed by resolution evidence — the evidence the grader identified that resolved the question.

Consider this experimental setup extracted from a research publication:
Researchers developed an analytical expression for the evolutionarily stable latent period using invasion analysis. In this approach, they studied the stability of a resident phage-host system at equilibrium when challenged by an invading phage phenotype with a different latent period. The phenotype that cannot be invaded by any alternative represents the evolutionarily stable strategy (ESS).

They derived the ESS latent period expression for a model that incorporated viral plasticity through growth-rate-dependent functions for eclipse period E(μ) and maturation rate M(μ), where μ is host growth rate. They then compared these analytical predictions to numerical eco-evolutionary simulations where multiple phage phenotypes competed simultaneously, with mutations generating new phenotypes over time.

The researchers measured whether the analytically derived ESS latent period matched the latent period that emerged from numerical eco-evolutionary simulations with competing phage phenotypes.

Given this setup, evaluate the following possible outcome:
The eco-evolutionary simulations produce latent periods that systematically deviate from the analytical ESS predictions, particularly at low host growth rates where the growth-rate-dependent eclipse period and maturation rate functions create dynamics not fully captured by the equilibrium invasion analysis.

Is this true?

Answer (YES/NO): NO